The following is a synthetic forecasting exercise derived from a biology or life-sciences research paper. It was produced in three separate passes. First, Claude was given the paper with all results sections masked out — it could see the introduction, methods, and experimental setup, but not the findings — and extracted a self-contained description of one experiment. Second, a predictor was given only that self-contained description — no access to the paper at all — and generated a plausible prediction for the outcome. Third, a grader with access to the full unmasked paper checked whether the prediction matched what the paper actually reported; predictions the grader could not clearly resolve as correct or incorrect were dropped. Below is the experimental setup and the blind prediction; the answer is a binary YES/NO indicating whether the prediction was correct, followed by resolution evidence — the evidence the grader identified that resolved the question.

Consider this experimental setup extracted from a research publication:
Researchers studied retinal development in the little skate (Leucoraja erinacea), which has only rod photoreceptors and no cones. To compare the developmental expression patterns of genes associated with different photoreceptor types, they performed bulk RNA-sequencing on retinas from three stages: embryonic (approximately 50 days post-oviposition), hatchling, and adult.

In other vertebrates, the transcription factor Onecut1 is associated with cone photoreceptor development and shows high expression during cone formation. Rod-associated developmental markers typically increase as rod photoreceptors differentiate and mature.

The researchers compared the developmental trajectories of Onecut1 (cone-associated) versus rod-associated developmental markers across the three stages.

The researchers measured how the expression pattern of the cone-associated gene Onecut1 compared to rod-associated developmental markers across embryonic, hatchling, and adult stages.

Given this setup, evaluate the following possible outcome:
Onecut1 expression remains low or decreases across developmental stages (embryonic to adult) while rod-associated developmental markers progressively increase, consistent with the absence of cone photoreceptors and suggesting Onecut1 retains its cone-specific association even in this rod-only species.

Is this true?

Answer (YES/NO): NO